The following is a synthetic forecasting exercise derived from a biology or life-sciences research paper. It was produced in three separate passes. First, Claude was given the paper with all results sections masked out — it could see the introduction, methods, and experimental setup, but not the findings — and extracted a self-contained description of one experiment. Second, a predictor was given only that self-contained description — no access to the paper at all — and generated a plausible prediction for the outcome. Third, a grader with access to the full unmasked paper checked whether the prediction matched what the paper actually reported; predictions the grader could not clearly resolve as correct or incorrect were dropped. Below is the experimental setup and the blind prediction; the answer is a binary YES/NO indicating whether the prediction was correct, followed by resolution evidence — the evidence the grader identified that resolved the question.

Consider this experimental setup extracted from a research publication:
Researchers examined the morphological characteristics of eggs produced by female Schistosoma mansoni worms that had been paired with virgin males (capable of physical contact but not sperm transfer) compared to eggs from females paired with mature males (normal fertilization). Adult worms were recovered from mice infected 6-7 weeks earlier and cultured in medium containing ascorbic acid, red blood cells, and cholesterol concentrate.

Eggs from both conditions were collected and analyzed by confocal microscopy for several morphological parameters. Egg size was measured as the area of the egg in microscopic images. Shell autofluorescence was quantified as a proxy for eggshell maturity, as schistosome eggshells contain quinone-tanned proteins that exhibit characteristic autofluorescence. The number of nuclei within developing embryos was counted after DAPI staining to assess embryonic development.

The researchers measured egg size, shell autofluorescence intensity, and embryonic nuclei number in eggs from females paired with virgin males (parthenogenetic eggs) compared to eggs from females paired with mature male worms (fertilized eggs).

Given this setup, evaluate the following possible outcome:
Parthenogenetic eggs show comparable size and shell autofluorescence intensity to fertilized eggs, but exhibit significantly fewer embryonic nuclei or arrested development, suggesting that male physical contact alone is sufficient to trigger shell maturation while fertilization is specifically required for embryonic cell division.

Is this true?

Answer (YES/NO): NO